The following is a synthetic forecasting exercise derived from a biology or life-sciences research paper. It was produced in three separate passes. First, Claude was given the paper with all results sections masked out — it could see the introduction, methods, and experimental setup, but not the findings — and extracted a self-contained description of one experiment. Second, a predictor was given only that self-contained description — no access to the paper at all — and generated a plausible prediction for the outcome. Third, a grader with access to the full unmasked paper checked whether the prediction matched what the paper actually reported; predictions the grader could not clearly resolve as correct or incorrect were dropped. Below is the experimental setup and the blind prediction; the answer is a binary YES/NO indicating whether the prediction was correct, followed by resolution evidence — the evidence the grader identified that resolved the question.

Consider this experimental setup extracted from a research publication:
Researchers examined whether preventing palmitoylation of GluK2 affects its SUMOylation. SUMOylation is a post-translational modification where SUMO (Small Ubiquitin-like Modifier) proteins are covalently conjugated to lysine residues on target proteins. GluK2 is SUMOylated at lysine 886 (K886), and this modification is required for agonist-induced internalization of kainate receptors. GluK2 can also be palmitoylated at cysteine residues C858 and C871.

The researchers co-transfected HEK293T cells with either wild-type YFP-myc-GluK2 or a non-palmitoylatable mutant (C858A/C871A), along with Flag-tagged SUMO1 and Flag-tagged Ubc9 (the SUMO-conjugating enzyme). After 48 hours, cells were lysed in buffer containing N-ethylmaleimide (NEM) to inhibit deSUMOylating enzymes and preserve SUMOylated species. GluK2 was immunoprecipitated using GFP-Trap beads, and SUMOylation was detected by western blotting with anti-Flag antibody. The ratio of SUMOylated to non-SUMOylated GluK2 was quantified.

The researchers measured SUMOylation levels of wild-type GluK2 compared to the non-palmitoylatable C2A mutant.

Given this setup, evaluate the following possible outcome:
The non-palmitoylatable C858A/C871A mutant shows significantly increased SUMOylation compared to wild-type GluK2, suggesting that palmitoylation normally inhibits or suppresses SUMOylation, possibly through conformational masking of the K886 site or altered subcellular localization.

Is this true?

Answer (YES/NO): YES